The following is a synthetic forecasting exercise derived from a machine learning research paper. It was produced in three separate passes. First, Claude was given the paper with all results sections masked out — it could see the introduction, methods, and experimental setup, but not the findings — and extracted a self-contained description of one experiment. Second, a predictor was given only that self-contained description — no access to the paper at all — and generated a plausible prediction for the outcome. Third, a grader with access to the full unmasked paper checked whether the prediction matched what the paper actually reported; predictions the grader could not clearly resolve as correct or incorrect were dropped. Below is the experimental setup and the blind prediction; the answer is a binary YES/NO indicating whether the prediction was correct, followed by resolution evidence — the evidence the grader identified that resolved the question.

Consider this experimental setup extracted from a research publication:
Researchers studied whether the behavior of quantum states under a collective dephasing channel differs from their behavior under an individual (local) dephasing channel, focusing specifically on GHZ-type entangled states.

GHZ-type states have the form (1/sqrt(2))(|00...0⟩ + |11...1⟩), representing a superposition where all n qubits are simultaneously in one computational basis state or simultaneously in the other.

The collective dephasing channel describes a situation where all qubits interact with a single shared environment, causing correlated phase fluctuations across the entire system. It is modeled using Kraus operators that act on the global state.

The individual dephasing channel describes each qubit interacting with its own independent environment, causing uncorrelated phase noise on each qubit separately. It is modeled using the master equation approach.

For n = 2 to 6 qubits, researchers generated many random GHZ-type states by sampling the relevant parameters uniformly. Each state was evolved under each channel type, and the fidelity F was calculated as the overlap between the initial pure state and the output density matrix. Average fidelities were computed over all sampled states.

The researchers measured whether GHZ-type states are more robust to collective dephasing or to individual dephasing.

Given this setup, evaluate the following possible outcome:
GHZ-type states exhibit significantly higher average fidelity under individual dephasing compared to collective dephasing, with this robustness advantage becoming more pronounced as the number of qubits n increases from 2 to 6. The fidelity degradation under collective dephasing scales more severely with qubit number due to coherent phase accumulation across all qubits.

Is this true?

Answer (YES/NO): NO